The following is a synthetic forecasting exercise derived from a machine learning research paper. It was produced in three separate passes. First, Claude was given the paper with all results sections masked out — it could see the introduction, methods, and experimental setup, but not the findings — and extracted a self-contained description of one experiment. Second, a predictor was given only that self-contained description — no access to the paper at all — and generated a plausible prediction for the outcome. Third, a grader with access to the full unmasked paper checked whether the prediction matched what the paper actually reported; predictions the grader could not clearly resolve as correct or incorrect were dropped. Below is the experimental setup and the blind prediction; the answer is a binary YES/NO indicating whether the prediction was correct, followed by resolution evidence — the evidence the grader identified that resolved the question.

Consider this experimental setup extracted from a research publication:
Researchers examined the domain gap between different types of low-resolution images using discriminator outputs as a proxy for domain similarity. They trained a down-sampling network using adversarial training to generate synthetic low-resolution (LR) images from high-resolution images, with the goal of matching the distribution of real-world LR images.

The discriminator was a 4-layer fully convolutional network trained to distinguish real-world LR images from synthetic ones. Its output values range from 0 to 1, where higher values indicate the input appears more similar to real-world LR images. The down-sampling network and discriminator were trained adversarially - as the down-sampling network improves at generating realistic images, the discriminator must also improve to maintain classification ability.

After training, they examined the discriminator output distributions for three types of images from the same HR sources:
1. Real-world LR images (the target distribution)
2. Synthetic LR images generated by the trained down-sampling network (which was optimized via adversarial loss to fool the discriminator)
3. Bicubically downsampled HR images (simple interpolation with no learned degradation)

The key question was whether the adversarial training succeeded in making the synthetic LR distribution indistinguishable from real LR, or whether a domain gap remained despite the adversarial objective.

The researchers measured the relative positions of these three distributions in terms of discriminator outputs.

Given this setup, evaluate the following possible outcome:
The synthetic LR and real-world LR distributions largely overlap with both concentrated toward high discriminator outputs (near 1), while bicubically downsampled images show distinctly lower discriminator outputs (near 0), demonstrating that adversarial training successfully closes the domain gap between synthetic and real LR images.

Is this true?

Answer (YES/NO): NO